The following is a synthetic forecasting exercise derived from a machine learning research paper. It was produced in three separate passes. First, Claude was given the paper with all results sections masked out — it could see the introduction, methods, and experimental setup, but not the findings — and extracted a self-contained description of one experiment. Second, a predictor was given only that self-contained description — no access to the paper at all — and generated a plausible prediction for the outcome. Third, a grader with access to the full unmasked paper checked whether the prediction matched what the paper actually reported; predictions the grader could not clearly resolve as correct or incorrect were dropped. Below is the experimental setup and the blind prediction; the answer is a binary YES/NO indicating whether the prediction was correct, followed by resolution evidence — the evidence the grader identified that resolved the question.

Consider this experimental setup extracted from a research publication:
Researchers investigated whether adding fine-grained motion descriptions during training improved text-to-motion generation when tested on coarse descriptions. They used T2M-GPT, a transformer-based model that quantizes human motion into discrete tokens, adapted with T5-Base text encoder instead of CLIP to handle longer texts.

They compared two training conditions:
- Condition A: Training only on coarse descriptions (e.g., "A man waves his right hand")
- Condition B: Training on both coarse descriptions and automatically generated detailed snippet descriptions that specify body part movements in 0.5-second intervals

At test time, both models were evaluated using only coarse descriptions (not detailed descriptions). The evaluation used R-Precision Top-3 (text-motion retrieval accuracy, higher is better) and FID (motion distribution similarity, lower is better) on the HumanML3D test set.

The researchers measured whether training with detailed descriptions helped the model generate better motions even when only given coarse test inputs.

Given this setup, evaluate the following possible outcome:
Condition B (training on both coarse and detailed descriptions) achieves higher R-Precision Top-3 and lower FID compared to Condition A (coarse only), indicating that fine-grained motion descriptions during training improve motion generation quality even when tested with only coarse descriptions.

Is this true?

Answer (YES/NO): NO